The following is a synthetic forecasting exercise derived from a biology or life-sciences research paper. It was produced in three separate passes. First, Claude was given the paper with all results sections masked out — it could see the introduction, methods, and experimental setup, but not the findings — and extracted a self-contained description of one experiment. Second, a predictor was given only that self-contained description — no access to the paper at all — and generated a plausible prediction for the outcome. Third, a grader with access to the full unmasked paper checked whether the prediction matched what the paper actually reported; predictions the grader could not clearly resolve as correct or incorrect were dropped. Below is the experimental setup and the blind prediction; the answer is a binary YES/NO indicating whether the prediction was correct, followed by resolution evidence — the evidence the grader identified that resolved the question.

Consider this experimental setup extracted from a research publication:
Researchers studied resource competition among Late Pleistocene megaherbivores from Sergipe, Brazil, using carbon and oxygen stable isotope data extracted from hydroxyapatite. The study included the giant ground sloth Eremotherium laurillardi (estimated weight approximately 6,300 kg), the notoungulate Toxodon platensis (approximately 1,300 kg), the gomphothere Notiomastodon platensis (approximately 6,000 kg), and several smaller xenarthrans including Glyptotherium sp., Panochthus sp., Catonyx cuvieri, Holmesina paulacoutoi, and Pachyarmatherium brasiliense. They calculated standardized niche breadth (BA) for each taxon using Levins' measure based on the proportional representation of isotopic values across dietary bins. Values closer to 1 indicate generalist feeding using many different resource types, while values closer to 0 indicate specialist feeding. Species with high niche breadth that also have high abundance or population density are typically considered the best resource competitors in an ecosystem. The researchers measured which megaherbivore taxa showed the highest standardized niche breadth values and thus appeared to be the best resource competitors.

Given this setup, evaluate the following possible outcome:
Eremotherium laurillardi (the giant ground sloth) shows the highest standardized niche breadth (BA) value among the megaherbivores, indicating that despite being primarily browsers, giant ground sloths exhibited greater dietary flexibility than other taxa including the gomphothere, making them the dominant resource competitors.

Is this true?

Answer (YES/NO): NO